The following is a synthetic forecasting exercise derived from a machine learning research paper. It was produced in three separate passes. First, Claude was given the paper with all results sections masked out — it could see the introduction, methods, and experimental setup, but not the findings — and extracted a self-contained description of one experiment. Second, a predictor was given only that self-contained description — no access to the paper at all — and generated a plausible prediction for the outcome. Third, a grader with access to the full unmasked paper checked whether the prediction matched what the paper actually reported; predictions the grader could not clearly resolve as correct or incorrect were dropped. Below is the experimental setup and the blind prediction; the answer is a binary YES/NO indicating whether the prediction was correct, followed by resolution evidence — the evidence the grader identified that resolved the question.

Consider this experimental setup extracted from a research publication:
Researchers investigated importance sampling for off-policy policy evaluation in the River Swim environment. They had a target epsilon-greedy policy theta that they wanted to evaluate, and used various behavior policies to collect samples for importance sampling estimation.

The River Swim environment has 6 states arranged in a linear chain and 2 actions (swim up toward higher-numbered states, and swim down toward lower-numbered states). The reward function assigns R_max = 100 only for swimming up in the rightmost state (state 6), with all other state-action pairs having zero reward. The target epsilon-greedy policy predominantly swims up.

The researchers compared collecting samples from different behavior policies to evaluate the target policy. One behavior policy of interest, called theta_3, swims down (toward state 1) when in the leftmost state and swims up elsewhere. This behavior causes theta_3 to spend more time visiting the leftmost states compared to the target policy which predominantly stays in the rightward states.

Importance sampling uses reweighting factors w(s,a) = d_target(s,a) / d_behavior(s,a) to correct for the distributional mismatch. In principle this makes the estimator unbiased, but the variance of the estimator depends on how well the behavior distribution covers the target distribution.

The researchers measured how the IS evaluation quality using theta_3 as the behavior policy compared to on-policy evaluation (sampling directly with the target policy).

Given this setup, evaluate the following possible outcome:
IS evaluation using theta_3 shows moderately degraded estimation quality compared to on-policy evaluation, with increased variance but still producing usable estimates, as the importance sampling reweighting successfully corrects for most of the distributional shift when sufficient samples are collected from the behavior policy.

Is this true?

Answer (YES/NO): NO